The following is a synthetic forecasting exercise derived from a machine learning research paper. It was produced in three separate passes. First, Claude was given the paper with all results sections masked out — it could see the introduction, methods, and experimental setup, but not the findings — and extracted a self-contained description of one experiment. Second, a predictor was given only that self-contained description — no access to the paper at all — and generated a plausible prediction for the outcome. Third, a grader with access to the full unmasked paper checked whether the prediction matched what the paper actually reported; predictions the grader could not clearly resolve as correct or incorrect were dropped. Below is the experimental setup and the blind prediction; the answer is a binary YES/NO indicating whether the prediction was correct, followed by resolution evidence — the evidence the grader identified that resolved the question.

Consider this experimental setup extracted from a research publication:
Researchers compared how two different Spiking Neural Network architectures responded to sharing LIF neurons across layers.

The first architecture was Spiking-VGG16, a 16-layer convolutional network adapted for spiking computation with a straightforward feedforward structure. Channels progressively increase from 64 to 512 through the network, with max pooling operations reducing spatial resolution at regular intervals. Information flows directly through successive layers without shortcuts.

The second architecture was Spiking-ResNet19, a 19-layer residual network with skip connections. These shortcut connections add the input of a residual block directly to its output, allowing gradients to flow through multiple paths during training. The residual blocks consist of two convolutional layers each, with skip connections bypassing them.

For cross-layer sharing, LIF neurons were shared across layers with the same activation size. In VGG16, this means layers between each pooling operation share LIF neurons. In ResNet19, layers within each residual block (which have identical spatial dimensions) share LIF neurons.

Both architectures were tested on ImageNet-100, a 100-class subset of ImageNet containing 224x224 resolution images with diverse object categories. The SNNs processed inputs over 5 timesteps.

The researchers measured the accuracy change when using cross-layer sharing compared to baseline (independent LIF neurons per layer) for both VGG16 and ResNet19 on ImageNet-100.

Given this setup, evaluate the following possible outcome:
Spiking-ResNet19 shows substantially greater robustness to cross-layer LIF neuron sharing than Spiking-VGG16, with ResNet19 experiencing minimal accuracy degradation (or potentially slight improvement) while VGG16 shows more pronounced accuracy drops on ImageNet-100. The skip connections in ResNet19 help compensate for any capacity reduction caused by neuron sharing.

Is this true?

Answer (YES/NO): YES